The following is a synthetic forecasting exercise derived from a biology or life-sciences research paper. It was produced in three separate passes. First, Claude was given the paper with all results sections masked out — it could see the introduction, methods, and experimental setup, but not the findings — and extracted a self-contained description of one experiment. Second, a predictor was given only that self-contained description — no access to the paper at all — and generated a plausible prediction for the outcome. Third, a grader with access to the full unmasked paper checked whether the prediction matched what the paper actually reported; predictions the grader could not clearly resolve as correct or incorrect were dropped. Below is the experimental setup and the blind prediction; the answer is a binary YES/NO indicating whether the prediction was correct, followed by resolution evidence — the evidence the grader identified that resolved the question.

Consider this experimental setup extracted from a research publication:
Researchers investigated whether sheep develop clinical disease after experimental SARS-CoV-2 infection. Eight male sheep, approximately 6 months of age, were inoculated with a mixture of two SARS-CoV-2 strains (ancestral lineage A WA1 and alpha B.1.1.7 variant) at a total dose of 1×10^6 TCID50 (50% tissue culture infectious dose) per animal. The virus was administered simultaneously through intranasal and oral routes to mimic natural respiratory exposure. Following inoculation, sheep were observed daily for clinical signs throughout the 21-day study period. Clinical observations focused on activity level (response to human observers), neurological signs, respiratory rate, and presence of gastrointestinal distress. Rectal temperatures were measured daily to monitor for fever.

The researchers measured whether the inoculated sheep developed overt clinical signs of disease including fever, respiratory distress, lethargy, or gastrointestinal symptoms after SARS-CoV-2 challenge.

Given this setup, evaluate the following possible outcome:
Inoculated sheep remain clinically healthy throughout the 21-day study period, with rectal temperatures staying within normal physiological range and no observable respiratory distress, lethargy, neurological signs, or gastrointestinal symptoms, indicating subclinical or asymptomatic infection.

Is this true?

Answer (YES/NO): YES